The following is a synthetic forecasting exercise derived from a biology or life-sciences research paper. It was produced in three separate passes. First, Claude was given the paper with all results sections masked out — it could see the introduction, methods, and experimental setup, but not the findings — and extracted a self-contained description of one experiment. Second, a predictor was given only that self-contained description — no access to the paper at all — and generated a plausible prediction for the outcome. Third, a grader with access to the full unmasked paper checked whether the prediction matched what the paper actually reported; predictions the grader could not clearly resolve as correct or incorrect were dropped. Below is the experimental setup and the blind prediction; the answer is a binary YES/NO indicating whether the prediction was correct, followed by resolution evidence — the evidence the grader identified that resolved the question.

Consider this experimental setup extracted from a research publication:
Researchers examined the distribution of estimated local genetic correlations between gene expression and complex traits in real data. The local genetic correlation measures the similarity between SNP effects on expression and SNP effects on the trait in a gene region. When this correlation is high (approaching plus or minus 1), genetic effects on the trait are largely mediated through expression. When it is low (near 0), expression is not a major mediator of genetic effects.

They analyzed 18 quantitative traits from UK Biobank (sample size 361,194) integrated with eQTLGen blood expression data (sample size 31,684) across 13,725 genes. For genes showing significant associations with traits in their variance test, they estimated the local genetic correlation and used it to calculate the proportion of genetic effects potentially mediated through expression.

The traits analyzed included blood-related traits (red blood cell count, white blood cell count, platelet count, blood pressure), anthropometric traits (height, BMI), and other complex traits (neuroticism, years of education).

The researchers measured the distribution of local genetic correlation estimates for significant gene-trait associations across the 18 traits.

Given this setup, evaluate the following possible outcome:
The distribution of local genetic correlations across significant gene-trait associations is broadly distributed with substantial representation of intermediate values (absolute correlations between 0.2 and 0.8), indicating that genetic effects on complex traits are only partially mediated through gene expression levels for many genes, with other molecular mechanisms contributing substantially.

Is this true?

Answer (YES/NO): NO